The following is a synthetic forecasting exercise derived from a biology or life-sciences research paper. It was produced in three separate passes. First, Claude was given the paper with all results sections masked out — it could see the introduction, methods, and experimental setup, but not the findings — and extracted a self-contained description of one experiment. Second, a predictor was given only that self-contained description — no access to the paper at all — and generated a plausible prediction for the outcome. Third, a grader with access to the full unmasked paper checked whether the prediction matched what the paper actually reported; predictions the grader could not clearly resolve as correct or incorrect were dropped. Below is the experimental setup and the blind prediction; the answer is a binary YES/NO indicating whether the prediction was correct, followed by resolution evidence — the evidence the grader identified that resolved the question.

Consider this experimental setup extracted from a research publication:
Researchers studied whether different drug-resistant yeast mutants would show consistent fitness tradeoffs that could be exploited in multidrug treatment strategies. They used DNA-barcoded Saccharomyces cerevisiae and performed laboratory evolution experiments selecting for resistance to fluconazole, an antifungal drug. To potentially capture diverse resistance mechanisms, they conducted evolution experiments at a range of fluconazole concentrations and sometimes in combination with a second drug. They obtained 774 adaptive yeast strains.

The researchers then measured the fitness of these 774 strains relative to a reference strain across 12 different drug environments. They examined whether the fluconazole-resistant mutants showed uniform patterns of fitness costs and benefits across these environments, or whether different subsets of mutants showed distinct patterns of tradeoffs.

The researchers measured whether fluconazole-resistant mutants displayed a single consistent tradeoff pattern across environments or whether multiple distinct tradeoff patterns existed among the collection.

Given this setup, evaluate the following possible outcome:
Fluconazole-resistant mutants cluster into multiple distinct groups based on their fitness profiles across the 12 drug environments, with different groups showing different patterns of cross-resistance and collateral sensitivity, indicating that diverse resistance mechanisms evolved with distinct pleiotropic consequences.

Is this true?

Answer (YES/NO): YES